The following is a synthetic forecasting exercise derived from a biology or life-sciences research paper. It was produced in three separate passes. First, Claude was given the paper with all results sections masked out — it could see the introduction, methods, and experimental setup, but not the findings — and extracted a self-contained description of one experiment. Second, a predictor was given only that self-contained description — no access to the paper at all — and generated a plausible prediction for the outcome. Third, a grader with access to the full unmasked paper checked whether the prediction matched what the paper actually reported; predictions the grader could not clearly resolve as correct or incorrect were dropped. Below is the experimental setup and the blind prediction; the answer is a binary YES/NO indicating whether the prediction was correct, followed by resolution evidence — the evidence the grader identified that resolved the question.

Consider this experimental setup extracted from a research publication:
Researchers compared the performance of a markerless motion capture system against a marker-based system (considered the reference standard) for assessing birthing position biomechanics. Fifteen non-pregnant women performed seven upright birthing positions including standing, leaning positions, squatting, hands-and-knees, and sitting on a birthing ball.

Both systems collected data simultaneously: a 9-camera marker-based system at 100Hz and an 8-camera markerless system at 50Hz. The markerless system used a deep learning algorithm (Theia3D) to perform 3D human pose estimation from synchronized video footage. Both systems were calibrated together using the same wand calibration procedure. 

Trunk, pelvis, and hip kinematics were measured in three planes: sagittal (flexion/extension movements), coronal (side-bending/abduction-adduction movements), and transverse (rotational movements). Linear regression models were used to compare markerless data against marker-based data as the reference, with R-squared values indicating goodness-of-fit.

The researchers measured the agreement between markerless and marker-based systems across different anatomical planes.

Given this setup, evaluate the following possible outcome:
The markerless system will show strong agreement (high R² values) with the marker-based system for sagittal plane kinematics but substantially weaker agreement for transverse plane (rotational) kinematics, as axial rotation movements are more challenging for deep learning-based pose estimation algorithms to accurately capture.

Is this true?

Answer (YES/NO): NO